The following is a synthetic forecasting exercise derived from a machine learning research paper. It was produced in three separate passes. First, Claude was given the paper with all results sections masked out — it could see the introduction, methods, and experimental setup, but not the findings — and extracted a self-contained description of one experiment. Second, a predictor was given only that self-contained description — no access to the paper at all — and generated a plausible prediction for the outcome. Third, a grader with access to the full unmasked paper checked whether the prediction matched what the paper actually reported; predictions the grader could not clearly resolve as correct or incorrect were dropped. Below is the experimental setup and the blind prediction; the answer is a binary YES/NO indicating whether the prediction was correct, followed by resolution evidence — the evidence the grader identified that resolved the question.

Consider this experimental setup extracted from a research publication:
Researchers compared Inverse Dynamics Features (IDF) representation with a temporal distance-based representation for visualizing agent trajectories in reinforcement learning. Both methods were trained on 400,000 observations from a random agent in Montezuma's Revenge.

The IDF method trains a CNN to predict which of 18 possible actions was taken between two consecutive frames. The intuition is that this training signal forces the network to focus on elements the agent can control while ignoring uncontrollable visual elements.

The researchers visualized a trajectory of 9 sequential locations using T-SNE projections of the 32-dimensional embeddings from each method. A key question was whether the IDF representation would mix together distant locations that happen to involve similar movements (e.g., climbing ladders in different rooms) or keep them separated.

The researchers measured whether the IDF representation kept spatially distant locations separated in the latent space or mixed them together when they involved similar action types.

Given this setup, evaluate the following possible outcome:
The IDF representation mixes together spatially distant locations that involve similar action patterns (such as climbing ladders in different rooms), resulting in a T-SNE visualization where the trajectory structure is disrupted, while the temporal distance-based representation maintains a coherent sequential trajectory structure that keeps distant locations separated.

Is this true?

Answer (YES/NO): YES